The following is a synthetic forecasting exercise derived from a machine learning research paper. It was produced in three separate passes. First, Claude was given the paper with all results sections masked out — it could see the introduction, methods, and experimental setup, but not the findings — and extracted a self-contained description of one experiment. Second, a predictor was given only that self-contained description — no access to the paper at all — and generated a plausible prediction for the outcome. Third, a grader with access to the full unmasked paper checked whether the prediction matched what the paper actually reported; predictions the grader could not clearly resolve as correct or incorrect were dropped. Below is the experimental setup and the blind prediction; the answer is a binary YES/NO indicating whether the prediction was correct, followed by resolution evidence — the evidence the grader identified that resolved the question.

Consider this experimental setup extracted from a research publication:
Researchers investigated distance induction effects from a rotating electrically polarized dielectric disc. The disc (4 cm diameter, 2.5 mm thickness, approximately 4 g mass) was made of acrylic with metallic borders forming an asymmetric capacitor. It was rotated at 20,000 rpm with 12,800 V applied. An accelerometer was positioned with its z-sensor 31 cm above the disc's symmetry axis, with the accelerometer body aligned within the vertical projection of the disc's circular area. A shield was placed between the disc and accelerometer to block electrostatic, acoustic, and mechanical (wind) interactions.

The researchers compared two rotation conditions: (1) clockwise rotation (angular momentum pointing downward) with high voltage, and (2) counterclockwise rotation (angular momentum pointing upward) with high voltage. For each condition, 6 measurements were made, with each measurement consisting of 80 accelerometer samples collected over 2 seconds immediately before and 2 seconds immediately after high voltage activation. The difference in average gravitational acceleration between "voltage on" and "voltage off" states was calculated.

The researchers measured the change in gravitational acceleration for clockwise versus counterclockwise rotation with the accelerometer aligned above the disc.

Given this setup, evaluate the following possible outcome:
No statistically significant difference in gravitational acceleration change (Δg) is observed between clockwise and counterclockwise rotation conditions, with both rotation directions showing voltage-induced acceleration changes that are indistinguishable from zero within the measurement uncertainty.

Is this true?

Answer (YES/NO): NO